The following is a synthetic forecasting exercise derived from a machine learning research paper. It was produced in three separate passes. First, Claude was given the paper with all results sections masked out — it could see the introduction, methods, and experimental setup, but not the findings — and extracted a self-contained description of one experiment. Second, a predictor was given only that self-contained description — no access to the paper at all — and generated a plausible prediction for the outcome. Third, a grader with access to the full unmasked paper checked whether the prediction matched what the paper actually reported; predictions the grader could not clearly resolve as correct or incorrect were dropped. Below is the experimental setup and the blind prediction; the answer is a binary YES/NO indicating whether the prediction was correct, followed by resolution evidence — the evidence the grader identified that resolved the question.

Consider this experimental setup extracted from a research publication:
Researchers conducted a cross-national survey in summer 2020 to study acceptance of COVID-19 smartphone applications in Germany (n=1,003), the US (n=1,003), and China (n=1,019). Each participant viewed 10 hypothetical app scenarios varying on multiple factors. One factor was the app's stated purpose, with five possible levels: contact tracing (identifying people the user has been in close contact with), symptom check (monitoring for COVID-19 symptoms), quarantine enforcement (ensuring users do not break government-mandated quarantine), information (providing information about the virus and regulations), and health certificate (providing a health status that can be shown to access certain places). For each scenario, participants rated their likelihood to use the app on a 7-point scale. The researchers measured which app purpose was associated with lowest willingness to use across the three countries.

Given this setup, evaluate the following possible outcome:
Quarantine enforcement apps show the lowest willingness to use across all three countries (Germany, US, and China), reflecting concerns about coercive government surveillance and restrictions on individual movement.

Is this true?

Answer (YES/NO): YES